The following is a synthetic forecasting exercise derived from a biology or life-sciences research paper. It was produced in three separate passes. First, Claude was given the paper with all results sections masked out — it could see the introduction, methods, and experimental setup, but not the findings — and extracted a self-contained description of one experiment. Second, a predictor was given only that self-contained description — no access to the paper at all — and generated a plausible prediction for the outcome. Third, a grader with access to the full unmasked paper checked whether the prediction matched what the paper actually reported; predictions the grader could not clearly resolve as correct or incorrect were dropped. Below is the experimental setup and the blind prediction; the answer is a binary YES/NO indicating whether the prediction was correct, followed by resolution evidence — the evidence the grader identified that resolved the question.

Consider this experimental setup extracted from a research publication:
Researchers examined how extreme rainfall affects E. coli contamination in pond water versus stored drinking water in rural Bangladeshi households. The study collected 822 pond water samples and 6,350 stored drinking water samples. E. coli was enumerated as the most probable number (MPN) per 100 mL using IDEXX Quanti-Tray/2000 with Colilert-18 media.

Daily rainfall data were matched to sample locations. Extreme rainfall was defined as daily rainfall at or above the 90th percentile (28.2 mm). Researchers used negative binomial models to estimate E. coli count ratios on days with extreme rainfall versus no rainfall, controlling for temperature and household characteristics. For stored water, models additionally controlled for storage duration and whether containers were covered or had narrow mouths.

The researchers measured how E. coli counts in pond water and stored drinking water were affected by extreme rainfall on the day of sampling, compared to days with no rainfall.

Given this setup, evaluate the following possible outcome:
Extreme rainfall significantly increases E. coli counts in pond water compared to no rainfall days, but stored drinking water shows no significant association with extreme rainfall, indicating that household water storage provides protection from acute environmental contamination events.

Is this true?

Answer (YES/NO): NO